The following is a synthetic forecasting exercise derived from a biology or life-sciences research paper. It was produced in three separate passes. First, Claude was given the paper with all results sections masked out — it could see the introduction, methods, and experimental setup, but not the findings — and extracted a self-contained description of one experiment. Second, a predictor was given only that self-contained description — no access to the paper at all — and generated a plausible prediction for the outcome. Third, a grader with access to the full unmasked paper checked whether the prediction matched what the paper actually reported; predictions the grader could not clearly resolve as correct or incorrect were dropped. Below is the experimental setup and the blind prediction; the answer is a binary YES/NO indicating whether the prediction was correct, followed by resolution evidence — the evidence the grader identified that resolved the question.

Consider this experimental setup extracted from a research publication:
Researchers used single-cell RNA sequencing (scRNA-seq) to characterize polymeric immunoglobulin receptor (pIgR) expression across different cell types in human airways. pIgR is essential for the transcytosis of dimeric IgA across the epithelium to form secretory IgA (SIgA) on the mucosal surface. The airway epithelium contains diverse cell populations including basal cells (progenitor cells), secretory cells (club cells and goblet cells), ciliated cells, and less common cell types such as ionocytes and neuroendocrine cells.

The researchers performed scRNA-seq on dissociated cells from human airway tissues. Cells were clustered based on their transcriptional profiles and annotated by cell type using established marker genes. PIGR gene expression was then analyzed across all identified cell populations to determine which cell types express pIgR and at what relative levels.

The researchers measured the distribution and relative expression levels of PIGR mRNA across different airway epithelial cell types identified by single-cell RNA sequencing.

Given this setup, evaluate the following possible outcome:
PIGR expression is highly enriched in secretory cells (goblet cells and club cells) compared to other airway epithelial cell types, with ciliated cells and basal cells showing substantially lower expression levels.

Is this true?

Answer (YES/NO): YES